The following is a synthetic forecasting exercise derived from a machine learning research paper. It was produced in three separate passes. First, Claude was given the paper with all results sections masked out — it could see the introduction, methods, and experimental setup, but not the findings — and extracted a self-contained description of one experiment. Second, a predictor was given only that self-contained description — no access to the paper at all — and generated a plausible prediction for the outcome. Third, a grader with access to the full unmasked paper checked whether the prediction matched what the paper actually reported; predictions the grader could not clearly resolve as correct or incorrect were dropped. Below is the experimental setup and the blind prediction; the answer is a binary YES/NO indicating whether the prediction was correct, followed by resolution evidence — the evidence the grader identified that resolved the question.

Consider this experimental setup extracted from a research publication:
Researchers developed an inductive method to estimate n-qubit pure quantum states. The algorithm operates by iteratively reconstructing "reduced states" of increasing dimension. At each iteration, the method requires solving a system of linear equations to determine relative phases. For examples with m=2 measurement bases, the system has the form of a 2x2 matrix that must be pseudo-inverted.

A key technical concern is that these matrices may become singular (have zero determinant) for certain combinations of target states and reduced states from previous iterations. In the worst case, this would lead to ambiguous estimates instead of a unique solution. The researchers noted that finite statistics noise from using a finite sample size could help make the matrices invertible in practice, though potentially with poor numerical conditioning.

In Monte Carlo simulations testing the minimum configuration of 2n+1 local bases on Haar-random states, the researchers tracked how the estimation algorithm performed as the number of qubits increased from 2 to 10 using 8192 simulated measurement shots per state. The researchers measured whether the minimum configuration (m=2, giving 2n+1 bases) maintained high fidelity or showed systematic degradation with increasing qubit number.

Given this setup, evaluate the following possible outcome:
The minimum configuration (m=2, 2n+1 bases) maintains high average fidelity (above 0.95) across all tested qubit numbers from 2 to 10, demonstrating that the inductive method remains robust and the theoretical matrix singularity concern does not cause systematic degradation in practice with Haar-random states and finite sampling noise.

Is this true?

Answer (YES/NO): NO